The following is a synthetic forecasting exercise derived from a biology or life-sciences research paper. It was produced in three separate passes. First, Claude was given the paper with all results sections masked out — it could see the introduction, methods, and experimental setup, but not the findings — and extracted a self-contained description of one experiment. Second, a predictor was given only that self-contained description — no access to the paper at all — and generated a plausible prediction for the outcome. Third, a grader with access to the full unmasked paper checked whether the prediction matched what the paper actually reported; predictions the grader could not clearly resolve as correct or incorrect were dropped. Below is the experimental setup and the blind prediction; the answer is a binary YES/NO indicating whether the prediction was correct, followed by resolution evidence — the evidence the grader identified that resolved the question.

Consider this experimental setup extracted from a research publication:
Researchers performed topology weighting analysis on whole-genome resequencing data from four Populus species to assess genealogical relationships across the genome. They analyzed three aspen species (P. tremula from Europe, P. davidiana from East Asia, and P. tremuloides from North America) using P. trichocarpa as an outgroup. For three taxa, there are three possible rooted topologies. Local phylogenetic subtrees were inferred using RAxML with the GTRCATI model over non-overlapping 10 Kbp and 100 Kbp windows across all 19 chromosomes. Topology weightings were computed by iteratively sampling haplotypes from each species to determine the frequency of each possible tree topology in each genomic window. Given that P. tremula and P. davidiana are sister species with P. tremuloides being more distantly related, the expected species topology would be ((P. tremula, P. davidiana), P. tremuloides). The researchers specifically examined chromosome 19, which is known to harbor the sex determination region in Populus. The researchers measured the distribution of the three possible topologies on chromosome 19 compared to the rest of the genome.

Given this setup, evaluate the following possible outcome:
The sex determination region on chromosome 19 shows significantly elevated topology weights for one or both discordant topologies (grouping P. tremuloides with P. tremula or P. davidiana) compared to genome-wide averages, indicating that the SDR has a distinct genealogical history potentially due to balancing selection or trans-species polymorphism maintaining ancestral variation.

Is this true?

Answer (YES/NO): NO